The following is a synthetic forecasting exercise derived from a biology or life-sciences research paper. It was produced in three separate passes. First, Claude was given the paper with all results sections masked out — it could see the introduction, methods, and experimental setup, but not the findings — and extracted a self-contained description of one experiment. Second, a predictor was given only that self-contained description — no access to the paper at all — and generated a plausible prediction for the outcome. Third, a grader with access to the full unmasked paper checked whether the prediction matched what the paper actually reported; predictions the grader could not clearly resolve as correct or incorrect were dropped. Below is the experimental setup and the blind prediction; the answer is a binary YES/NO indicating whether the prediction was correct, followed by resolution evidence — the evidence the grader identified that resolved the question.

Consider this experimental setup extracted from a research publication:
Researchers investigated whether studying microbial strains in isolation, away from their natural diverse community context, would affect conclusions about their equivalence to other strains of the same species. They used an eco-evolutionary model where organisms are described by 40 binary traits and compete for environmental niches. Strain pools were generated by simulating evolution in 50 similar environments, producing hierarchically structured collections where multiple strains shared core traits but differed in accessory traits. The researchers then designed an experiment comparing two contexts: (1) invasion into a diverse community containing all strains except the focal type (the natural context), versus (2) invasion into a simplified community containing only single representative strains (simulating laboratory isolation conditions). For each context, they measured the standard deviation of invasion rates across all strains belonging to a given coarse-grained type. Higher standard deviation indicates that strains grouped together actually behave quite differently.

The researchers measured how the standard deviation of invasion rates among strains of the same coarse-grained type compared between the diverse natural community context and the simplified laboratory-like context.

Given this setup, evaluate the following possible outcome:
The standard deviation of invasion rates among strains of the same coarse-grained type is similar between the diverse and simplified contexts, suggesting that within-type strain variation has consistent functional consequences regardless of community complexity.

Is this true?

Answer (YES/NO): NO